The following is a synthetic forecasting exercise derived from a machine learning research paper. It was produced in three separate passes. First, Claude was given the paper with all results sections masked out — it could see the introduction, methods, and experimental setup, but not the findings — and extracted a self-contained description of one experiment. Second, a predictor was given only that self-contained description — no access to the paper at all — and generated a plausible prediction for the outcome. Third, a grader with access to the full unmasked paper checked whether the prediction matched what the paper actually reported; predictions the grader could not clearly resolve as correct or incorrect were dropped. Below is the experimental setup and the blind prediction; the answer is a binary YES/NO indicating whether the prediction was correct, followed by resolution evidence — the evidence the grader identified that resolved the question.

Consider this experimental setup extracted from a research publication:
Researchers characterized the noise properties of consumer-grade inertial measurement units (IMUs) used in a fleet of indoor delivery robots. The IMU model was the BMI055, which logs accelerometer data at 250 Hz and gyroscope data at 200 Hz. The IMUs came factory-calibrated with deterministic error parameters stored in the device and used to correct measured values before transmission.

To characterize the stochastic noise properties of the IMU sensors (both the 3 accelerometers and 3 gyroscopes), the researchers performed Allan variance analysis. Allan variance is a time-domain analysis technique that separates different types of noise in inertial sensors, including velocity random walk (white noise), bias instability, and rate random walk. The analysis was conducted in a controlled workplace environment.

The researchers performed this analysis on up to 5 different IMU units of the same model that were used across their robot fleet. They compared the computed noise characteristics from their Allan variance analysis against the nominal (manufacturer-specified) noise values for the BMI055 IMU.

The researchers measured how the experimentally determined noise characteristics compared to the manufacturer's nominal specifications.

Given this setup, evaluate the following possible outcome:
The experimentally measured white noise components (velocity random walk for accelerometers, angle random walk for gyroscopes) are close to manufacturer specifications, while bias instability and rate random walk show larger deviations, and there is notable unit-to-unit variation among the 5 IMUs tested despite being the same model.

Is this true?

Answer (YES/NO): NO